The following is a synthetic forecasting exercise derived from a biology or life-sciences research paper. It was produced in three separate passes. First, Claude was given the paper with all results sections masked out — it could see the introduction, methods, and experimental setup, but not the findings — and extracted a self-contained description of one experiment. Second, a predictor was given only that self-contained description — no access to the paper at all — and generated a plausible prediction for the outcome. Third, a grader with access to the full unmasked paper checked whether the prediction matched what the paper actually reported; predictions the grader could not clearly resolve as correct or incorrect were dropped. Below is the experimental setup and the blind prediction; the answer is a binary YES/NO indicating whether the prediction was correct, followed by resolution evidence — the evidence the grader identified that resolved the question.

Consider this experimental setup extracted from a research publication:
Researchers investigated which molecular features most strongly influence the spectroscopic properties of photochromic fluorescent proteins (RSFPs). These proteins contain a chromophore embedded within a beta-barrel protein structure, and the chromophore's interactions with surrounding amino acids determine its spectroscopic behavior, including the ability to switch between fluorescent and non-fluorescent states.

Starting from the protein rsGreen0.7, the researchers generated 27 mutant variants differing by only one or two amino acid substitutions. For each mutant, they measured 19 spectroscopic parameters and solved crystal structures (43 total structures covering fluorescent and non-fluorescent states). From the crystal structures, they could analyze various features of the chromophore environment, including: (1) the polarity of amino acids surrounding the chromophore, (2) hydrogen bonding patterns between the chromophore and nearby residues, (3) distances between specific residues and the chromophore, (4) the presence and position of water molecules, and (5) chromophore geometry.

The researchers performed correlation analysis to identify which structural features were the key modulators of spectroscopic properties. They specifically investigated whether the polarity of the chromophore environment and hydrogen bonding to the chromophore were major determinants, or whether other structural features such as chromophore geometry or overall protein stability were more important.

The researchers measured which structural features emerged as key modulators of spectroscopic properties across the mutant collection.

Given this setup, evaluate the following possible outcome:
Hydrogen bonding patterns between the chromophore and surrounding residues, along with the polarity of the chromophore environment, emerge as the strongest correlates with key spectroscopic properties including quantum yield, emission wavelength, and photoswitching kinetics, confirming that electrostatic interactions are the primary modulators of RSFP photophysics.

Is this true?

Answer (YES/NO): NO